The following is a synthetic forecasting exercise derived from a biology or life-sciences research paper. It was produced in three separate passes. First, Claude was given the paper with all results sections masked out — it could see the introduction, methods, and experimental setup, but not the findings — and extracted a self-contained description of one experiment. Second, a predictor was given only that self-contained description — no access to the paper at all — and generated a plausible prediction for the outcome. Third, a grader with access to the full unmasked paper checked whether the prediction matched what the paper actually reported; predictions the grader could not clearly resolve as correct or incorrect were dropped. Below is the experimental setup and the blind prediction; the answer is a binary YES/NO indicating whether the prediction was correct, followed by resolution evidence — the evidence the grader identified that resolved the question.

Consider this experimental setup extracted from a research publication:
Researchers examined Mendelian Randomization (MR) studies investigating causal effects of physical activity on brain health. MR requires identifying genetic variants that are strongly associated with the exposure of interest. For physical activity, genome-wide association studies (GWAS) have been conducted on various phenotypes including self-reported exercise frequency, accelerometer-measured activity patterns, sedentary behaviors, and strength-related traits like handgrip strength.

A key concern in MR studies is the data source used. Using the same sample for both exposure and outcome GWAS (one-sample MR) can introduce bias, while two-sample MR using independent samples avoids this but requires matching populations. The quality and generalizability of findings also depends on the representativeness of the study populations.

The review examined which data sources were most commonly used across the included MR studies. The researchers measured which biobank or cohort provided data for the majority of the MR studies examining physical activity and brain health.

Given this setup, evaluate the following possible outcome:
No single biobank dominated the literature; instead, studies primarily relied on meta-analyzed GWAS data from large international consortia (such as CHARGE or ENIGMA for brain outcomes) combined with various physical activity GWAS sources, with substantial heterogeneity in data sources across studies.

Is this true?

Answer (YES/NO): NO